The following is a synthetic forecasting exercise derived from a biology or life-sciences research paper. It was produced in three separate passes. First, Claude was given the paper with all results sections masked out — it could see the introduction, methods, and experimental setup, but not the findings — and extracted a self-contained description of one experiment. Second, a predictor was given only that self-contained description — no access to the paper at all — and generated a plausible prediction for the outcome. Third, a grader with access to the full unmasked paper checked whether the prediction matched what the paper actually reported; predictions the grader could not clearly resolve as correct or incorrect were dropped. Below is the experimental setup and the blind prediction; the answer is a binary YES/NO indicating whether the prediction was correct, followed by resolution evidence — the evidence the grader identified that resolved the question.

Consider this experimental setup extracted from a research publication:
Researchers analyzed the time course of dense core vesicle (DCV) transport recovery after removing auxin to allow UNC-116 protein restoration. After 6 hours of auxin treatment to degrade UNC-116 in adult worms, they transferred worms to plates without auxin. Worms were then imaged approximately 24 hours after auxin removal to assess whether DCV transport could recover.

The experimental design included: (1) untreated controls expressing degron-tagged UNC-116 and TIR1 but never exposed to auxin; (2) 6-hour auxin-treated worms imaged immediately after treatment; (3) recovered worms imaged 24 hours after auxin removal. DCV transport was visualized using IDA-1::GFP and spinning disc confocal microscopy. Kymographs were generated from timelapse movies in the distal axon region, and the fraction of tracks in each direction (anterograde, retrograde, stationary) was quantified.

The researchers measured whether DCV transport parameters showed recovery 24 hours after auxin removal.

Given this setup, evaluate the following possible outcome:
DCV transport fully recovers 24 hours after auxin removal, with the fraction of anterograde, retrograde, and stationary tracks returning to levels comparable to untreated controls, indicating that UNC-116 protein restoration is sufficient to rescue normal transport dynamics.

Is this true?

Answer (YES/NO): NO